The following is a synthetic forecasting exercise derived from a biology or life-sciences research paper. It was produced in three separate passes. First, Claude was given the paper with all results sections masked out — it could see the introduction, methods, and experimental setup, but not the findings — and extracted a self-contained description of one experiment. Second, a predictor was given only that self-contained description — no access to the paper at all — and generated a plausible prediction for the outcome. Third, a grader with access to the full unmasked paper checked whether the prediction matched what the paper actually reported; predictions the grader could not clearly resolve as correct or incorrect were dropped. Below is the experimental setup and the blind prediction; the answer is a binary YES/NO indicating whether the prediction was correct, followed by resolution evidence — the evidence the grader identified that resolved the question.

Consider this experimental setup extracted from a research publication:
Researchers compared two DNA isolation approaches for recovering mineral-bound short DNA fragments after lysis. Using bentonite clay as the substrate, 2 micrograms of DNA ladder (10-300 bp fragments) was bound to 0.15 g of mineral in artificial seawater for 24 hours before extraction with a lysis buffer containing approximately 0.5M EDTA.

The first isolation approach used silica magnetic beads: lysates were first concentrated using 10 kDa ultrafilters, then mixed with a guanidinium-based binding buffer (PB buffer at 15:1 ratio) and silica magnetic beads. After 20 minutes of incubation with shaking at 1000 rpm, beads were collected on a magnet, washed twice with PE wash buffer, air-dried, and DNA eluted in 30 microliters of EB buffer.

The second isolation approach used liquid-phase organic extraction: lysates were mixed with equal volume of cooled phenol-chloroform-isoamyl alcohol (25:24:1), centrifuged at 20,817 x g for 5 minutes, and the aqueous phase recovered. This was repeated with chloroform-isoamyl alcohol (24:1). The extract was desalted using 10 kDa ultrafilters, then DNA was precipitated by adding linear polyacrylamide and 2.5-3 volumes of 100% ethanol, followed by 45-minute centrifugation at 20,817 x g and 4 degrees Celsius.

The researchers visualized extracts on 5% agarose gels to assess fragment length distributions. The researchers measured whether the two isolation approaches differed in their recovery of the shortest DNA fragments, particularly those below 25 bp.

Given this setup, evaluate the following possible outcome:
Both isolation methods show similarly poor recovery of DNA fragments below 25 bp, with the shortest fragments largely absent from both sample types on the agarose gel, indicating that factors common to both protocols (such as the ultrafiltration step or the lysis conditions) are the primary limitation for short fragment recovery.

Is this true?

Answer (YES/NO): NO